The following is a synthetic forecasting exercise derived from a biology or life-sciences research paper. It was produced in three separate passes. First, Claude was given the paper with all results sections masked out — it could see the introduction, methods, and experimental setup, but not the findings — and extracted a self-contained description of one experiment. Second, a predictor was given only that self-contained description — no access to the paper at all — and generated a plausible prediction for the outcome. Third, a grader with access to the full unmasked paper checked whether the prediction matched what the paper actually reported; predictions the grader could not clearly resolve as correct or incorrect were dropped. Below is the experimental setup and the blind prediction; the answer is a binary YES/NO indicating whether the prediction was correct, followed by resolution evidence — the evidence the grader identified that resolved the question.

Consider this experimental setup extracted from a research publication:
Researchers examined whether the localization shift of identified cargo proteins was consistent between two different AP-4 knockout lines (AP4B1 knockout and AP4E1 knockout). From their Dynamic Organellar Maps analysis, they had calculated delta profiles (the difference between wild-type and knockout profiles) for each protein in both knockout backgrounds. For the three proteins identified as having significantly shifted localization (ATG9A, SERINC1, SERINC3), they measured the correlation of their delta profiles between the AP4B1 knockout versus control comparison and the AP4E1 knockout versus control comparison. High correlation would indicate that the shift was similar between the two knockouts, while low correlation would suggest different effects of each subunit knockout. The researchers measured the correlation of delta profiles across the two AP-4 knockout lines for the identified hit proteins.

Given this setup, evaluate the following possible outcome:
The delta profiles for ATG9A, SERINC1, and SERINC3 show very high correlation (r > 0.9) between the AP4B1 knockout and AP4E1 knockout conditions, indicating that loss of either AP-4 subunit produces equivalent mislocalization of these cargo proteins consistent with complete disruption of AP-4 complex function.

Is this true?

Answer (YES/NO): YES